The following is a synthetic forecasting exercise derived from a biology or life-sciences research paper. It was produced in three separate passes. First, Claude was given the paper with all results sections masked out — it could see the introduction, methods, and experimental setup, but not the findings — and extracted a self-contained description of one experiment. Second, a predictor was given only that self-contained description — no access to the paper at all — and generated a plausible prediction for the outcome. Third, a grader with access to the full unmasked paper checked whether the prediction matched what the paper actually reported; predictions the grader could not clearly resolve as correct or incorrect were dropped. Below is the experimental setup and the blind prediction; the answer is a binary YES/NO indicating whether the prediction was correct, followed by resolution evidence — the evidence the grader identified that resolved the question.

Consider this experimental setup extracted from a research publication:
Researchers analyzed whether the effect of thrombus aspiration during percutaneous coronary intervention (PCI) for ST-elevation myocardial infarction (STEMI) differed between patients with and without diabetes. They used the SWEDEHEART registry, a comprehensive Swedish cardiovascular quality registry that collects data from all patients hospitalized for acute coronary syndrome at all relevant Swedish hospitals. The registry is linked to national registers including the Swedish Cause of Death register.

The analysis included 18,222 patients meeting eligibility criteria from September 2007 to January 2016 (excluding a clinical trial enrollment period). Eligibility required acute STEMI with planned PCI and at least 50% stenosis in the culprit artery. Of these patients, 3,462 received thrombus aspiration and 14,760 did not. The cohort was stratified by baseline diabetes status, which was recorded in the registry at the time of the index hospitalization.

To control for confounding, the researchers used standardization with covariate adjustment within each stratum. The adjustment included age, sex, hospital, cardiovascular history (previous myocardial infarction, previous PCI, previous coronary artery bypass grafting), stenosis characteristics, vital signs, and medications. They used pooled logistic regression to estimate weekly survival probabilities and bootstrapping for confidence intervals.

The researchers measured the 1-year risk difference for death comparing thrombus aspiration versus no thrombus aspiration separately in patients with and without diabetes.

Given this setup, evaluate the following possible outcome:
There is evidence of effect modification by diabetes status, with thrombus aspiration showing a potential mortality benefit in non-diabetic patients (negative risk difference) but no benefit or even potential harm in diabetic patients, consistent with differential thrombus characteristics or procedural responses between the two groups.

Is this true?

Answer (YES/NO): NO